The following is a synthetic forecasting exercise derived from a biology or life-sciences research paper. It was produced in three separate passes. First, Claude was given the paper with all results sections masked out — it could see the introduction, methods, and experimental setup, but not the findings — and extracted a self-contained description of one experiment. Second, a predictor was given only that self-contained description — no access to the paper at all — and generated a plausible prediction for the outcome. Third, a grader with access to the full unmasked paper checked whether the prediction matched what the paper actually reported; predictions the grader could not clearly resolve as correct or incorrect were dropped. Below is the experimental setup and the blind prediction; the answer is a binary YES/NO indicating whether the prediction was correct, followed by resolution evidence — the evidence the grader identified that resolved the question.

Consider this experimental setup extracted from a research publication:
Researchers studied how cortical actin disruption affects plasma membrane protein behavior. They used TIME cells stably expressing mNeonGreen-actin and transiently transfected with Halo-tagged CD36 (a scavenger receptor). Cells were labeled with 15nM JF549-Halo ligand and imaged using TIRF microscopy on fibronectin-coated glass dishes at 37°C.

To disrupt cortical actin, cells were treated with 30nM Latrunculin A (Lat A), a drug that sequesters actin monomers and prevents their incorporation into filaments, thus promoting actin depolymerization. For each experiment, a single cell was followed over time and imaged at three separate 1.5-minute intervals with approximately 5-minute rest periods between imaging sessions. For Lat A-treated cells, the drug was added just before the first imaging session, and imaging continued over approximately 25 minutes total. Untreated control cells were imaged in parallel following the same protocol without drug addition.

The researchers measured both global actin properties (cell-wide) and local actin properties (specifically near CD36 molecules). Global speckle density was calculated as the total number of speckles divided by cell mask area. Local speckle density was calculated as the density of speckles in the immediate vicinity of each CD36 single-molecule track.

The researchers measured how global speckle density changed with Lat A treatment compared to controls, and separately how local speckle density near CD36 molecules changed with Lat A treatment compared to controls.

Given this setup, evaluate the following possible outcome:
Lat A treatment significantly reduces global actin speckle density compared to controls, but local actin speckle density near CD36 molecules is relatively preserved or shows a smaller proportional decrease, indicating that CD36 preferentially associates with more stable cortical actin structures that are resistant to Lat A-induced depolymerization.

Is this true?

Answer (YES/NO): YES